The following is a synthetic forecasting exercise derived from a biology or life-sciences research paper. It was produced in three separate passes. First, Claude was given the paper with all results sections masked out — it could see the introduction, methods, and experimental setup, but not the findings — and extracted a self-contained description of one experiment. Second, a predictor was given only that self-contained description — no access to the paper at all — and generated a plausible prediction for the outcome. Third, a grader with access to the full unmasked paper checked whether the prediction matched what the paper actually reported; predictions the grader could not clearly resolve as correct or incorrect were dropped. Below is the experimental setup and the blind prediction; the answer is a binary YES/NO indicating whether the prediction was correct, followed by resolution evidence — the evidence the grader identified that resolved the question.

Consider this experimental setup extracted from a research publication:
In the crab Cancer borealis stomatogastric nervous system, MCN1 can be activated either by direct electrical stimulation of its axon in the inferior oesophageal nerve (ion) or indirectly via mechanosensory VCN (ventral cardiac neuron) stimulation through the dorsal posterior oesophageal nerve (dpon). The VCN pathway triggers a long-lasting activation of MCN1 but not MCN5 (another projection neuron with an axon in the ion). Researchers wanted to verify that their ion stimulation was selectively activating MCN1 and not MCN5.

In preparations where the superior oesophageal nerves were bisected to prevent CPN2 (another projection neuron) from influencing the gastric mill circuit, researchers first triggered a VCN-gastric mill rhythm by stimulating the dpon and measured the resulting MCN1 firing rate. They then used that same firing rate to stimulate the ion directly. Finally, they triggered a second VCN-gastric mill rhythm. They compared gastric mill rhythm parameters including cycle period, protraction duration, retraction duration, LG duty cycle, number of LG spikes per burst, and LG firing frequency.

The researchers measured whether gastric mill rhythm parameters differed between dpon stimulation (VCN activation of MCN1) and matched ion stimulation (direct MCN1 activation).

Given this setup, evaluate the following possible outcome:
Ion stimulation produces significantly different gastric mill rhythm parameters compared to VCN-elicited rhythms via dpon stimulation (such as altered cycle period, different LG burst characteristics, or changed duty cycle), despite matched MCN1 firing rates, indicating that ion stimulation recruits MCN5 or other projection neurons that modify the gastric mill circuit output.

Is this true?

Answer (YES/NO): NO